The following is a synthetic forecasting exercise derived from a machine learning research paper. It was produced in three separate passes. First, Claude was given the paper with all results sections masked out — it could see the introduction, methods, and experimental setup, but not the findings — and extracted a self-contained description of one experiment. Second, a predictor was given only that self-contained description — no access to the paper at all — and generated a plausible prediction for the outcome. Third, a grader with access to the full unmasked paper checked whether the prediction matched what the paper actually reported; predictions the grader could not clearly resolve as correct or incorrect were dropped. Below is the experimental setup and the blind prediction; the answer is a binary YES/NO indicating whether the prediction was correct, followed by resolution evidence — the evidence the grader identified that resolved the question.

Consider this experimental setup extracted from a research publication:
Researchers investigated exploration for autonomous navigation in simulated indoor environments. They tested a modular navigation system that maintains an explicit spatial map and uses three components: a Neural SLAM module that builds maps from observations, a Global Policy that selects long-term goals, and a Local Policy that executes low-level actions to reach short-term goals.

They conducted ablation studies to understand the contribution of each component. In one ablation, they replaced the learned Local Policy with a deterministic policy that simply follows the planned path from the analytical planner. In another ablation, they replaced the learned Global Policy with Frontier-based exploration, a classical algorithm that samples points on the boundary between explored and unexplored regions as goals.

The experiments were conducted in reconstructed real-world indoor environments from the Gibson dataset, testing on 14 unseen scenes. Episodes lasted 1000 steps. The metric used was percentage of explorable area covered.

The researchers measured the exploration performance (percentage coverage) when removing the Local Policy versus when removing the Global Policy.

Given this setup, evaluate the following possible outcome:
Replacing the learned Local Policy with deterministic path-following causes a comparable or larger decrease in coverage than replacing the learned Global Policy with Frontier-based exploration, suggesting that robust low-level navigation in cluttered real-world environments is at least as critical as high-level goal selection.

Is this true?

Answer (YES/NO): NO